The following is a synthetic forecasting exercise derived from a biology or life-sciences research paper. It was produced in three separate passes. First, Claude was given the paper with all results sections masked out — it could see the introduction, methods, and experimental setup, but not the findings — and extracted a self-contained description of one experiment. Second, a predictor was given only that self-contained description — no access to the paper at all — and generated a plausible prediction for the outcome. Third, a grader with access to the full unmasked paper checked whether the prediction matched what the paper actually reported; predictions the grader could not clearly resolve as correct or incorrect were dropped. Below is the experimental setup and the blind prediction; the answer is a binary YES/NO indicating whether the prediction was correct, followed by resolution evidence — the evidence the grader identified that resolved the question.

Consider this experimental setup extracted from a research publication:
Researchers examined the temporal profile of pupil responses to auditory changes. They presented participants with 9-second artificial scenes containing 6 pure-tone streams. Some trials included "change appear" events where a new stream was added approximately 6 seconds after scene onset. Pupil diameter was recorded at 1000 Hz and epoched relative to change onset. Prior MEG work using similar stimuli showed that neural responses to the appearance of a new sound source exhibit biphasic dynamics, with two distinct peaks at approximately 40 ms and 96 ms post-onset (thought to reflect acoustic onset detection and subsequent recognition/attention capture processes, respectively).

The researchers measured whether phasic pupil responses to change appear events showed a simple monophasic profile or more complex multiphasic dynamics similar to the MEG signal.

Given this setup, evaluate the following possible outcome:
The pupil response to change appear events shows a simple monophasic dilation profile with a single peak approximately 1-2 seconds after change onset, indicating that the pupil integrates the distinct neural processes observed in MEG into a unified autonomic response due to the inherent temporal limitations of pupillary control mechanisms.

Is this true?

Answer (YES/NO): NO